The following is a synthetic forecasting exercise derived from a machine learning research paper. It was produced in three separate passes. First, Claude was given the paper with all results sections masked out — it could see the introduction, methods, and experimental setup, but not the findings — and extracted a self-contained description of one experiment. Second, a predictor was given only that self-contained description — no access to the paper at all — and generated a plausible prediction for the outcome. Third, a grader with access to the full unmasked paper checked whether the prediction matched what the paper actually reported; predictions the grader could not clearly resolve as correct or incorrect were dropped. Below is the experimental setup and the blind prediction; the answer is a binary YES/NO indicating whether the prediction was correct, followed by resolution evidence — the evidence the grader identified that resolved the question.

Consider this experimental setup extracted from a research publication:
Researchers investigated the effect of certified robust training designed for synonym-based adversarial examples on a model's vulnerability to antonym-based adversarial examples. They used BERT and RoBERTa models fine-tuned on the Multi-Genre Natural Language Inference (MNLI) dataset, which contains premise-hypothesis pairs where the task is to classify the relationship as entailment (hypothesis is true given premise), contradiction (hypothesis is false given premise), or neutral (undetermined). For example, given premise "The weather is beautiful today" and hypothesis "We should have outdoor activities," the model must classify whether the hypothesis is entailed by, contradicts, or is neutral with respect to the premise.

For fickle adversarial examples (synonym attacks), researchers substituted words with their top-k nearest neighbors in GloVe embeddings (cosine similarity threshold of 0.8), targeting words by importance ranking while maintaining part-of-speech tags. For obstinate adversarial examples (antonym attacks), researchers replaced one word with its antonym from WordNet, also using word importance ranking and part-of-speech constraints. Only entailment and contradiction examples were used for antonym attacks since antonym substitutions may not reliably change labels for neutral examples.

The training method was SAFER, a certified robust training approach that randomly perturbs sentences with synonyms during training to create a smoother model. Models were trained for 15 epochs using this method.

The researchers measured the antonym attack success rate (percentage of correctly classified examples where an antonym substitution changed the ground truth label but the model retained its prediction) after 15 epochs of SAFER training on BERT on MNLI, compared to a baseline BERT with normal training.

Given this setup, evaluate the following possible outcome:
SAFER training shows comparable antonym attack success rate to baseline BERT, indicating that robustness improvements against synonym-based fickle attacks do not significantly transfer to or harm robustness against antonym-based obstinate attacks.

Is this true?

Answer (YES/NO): NO